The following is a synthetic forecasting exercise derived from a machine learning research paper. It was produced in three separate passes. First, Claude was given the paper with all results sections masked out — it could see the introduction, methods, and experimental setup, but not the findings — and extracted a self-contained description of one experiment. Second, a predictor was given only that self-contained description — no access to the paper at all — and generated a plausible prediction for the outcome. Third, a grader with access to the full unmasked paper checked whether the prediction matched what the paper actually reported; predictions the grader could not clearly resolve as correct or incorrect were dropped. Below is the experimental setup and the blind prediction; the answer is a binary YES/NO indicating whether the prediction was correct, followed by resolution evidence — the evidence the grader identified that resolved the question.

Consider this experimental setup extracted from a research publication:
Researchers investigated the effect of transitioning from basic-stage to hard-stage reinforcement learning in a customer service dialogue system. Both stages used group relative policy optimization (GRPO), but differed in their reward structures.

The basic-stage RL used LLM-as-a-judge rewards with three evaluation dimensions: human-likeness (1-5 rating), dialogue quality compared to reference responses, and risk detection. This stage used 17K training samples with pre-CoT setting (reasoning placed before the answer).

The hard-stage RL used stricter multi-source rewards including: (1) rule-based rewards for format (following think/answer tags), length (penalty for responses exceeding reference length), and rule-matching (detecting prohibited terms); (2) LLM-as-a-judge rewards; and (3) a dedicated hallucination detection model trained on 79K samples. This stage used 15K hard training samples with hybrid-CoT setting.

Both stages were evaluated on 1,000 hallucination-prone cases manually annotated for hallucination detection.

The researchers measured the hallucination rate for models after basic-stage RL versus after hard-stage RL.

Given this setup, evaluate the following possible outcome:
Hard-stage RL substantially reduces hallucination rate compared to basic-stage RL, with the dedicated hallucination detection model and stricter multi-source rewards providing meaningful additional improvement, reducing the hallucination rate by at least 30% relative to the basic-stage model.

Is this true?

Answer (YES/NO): YES